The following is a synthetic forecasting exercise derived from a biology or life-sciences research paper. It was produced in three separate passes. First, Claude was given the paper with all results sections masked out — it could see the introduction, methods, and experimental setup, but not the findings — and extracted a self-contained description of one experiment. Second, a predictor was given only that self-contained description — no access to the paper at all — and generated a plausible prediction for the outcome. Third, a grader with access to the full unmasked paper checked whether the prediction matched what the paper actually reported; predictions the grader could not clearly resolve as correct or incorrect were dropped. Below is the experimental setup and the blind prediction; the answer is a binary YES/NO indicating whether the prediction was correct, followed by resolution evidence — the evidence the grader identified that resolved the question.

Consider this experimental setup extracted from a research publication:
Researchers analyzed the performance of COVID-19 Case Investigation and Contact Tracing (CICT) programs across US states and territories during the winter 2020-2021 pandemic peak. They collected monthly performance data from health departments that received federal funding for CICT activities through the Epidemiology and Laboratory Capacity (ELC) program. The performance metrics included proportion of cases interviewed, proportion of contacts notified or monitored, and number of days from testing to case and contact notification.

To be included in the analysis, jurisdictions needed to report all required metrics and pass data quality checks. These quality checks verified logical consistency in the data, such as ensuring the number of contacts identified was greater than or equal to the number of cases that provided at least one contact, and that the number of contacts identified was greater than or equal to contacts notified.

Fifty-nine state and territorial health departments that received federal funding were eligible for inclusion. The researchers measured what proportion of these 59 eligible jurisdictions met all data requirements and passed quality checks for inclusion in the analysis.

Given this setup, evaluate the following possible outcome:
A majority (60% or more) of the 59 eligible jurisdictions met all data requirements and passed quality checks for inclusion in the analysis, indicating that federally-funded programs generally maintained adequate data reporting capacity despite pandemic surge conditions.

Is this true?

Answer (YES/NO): NO